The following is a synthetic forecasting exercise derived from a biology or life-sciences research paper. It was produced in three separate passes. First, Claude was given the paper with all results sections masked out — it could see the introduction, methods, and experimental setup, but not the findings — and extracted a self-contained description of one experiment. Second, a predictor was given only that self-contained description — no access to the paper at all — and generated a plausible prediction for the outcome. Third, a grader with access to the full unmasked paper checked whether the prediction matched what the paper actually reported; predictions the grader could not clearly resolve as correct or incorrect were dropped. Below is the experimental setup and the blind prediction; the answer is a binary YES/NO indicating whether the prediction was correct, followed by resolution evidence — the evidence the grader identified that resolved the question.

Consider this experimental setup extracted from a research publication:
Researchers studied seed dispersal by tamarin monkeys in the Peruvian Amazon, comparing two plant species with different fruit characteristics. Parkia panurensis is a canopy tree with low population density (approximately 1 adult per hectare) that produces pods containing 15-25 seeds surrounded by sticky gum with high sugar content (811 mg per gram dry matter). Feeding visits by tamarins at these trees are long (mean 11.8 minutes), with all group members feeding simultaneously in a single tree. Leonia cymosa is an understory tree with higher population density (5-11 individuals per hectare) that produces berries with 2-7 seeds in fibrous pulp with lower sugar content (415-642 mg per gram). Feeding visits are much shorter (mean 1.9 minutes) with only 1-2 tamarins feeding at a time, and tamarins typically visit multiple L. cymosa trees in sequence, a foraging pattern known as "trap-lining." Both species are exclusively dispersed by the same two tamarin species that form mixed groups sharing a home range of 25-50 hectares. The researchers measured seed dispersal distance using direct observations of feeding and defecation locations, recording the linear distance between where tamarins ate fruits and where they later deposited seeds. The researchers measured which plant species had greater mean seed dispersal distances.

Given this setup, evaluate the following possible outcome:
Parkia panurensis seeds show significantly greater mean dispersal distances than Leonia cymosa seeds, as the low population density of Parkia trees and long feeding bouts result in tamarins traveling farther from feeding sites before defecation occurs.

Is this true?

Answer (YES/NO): NO